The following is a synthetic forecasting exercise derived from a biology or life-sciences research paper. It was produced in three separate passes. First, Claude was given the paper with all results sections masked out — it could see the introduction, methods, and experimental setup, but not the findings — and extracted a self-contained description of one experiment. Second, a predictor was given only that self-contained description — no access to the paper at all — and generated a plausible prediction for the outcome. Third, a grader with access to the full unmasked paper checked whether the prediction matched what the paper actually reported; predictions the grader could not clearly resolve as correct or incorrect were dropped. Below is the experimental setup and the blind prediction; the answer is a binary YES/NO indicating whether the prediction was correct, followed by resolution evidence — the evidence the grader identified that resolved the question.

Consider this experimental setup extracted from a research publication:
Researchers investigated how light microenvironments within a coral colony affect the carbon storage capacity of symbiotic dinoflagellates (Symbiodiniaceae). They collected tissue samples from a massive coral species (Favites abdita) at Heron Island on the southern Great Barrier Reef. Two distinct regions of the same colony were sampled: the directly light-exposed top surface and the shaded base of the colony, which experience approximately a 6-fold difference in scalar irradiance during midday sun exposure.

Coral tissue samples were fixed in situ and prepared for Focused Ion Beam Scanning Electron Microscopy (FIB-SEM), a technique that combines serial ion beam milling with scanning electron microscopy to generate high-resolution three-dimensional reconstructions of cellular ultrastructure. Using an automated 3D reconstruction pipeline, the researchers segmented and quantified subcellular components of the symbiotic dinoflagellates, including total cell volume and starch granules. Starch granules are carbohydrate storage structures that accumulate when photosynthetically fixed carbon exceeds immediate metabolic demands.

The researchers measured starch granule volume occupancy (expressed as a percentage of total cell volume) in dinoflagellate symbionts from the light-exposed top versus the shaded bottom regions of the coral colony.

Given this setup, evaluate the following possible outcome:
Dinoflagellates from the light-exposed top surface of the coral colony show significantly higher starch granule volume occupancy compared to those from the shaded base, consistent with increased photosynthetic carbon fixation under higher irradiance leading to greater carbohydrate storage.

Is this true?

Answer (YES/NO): NO